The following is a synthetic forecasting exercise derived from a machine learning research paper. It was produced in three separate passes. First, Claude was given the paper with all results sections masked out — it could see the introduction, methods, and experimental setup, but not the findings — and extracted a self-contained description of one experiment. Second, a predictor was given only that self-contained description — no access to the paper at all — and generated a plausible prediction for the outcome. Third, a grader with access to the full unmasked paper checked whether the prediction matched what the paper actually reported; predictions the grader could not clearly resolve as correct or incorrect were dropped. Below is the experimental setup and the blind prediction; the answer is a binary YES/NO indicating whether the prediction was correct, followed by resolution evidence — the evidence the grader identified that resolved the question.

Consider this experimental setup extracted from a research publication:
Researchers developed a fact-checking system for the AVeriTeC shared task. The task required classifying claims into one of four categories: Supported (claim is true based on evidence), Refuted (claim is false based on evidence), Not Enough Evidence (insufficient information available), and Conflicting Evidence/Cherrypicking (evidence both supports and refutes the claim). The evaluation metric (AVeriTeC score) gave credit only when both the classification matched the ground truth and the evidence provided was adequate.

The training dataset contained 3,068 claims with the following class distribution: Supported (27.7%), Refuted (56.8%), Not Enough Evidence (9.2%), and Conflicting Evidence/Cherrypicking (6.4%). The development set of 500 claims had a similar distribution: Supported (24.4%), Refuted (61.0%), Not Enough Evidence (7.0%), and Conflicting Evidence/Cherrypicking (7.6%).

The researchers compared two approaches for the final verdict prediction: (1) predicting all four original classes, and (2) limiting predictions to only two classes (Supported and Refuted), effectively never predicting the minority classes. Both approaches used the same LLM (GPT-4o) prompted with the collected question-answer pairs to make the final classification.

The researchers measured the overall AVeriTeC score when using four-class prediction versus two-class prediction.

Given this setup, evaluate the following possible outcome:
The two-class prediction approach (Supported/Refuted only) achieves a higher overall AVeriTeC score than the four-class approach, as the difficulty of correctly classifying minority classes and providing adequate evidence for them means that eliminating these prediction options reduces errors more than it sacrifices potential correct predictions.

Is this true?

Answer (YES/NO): YES